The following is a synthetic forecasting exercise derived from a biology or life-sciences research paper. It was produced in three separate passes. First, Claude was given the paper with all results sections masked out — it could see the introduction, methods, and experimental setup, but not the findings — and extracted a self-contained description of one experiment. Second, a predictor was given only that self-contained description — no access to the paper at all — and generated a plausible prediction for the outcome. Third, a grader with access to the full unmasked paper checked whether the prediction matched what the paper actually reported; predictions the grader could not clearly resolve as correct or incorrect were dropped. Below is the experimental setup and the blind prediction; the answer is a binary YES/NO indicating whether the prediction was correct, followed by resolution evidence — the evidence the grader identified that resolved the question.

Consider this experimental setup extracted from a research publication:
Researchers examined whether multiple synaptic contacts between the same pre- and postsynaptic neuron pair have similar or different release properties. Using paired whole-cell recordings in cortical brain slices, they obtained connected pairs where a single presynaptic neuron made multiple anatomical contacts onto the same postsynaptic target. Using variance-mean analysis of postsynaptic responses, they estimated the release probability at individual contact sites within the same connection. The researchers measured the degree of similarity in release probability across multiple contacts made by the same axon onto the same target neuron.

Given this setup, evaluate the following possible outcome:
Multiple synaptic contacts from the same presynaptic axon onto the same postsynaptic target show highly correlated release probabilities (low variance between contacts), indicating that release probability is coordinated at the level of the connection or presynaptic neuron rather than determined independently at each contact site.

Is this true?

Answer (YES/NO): YES